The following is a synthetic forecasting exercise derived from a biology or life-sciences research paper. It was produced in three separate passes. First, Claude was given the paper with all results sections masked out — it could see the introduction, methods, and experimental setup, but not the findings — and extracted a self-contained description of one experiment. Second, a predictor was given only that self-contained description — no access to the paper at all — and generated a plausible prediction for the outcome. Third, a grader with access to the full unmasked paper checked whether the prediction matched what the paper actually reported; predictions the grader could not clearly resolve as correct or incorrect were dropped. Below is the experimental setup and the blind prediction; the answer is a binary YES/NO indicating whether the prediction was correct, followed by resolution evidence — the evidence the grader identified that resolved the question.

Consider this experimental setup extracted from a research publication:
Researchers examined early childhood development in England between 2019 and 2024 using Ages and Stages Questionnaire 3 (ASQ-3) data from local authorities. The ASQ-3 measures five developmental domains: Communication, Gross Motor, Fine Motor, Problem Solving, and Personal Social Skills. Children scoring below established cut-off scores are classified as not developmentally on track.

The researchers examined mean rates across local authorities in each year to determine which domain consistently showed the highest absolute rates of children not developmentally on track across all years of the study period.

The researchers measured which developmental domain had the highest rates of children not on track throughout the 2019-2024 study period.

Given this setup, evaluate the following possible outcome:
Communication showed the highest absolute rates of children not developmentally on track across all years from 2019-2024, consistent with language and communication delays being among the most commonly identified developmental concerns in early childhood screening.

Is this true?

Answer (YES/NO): YES